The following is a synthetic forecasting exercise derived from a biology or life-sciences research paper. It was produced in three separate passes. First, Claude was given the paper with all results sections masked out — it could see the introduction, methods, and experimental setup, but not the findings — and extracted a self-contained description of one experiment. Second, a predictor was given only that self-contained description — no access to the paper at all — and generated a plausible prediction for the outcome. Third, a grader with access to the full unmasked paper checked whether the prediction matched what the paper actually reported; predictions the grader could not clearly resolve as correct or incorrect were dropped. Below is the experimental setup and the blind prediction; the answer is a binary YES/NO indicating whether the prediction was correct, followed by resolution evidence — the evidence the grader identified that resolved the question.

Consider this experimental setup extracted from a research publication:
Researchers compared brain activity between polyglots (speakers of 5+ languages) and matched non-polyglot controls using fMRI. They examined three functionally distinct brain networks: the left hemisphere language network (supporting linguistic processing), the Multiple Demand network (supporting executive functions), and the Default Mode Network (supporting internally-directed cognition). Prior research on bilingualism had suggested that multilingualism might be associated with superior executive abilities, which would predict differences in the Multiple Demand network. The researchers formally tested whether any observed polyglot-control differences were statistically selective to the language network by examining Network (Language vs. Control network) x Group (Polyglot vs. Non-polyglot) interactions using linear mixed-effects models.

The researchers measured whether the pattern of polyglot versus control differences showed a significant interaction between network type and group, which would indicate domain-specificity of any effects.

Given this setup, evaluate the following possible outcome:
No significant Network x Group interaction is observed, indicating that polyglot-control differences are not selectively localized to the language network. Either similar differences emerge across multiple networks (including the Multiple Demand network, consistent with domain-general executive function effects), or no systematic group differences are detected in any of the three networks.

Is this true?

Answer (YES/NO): NO